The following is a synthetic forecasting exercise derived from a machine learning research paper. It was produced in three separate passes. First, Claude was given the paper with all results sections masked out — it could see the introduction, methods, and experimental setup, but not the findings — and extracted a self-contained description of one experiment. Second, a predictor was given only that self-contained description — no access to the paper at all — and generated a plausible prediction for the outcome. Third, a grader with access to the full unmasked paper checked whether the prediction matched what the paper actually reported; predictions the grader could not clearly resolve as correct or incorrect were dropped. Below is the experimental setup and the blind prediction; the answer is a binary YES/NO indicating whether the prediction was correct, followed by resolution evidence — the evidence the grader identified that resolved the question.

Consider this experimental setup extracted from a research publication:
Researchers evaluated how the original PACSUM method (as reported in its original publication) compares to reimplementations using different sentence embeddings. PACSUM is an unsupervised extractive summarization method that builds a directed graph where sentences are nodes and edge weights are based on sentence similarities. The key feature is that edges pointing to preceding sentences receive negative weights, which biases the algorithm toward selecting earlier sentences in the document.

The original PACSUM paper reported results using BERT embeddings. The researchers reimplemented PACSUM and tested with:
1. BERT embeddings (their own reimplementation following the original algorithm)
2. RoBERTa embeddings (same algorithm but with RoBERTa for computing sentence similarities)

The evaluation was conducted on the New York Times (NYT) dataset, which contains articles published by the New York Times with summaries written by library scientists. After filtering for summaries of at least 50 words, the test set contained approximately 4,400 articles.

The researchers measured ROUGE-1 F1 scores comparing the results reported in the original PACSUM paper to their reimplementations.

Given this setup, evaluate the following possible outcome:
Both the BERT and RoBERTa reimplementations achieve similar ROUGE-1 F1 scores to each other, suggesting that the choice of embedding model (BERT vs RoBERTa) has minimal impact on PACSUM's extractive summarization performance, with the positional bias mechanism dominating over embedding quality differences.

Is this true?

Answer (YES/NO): YES